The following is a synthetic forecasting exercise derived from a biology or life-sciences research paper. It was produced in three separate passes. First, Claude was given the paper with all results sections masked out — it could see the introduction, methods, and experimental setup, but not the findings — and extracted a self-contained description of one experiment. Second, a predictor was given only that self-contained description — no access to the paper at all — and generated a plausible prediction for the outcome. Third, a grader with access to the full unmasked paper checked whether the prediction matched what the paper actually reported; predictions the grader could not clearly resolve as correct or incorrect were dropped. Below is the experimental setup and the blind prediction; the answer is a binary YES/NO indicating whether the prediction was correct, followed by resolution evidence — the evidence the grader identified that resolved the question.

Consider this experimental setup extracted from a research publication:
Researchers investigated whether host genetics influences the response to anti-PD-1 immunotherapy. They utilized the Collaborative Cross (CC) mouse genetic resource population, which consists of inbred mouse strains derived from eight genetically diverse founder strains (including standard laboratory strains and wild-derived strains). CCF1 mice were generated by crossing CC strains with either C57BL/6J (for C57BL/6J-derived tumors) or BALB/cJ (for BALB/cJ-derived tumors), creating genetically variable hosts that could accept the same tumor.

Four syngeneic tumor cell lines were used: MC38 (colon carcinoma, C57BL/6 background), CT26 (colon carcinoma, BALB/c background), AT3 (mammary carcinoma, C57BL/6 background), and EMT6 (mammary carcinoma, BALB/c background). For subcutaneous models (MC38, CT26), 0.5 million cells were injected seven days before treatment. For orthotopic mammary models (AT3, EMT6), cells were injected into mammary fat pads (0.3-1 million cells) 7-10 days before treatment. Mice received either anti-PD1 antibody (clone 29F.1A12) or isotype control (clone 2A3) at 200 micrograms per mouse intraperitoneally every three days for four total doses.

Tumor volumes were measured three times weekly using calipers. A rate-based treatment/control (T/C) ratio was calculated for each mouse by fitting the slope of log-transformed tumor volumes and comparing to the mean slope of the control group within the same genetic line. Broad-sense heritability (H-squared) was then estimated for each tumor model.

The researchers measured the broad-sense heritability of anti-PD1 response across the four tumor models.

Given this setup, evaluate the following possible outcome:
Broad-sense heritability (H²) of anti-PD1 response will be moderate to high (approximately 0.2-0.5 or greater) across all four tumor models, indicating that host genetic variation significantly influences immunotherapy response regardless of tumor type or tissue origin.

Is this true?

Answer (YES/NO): NO